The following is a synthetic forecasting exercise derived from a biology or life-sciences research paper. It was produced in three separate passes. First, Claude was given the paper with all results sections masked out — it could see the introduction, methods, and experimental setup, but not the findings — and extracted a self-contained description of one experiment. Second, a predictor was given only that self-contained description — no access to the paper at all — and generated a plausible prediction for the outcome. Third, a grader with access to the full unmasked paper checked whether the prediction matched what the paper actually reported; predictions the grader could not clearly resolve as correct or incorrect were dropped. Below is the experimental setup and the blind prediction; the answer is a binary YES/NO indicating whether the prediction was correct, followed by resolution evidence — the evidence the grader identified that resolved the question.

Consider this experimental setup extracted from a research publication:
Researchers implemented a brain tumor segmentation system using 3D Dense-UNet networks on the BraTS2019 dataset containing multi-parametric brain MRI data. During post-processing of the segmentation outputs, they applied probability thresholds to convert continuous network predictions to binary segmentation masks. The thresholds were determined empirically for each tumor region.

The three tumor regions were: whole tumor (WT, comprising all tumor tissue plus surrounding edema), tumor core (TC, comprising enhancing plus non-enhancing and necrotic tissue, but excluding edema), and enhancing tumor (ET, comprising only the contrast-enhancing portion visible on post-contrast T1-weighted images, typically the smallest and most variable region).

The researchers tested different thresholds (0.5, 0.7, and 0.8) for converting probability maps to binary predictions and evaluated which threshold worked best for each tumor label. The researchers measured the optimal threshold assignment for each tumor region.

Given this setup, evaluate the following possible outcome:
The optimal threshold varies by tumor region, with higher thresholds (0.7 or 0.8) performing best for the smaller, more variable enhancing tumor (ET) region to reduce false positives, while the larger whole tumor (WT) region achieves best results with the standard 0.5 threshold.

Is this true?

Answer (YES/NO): NO